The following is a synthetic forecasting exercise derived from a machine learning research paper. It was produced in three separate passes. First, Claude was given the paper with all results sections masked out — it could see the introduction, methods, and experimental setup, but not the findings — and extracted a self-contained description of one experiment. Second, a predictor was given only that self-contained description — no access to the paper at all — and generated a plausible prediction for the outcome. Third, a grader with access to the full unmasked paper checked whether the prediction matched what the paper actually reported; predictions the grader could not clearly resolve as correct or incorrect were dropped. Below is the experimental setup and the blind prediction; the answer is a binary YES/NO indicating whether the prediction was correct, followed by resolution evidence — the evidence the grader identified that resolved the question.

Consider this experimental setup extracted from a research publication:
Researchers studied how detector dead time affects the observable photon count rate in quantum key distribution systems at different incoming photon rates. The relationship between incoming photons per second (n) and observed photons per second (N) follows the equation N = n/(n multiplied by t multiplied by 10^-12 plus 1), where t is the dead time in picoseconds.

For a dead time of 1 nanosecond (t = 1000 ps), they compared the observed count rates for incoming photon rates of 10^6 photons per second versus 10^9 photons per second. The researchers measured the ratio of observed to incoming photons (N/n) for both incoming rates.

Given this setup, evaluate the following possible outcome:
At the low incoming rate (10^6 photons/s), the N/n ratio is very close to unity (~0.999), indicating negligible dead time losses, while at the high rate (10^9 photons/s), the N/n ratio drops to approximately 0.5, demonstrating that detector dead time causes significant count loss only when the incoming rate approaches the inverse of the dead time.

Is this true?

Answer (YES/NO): YES